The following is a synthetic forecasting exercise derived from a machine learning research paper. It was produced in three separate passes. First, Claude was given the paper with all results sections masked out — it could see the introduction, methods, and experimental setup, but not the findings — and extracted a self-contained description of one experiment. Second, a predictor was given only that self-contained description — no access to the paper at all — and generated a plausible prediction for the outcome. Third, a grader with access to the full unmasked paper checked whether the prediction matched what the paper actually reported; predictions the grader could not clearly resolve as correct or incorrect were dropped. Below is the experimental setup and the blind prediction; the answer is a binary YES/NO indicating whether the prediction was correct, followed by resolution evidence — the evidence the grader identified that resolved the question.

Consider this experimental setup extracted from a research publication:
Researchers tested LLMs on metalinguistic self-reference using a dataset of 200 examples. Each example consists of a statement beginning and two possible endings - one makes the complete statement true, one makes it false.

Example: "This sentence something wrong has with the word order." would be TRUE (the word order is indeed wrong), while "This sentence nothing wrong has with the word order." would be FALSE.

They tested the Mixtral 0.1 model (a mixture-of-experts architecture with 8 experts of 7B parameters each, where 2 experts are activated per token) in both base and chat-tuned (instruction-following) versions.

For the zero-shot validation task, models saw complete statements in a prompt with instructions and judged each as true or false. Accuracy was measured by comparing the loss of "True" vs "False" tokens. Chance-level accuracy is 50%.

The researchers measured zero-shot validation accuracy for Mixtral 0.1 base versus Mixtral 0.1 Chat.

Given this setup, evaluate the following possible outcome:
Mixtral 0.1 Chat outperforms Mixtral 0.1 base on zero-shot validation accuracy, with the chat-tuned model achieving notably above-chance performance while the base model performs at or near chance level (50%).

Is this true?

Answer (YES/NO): NO